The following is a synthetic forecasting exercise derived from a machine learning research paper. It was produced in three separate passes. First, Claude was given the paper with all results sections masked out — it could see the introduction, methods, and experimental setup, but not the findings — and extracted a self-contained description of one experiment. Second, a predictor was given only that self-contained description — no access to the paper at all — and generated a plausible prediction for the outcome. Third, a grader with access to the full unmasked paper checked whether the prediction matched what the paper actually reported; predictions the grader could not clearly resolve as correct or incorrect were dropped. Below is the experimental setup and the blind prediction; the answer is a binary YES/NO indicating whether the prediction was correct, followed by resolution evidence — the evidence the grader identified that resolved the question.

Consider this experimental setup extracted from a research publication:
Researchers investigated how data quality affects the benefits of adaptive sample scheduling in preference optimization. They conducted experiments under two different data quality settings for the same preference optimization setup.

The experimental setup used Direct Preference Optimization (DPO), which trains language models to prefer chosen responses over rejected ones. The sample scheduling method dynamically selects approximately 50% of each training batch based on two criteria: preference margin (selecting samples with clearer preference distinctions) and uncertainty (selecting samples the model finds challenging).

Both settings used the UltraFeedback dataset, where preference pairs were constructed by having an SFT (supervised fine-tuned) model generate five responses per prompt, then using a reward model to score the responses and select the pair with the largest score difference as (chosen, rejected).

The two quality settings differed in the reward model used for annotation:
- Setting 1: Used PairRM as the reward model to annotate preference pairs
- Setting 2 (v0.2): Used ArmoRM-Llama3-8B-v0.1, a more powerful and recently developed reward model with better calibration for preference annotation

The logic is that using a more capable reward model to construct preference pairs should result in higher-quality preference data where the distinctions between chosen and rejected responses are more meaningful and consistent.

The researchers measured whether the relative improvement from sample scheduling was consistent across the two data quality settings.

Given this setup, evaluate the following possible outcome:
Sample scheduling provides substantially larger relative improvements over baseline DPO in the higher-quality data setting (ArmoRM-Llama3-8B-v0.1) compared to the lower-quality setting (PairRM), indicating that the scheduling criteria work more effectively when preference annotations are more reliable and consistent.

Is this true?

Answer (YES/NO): NO